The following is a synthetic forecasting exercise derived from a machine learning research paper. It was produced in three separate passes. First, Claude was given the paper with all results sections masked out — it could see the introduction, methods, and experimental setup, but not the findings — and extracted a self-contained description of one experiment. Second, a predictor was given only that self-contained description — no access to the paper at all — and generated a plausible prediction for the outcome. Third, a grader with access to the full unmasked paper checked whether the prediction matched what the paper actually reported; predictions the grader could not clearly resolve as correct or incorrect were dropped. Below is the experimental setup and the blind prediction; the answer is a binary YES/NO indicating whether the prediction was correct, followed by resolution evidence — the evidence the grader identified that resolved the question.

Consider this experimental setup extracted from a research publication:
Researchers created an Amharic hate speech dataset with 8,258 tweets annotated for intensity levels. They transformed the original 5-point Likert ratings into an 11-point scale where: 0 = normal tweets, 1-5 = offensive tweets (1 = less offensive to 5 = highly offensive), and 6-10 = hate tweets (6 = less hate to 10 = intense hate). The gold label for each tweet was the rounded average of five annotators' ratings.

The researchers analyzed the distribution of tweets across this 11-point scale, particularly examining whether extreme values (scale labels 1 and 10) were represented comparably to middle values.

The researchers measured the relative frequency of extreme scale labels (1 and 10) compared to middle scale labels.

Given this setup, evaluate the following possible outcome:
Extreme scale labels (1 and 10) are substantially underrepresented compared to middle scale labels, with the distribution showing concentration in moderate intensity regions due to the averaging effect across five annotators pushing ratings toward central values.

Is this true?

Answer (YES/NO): YES